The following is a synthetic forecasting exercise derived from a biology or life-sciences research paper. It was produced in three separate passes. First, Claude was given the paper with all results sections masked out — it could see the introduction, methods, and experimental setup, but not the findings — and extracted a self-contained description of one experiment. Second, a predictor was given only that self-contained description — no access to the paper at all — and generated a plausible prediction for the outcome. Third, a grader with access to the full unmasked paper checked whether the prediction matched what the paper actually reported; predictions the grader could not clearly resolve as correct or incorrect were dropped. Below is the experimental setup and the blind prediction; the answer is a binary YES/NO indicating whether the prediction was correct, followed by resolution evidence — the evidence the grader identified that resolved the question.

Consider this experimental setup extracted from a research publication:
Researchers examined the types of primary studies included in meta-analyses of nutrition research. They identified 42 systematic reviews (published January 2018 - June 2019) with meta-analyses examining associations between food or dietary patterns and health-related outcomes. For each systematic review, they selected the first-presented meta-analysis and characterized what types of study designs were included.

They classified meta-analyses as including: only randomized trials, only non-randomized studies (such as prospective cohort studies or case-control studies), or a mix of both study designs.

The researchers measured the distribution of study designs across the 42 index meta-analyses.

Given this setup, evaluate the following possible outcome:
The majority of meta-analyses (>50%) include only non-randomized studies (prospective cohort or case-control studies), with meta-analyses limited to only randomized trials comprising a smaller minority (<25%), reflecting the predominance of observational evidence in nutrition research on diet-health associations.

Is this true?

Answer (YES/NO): NO